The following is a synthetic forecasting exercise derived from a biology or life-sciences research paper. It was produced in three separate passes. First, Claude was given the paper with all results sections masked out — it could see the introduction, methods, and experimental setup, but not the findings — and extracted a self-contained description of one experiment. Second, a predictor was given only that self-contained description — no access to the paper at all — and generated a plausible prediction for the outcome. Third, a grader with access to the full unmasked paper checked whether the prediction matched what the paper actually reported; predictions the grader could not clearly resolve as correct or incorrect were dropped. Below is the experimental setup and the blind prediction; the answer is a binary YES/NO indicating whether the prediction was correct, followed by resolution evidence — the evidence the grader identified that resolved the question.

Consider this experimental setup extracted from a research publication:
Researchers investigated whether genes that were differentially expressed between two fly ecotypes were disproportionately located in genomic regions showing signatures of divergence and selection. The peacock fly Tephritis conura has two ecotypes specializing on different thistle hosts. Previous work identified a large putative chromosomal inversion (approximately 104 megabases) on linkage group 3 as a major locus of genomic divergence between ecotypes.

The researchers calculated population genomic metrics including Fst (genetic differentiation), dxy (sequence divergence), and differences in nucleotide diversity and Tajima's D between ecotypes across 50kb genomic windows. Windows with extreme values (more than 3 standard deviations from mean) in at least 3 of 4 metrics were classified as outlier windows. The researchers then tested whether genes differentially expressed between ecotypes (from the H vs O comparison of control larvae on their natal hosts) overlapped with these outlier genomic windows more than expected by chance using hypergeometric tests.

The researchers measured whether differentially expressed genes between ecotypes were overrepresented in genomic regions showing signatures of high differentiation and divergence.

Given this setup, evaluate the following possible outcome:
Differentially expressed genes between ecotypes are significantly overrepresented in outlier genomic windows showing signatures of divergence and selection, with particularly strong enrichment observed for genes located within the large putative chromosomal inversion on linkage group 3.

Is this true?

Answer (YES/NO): NO